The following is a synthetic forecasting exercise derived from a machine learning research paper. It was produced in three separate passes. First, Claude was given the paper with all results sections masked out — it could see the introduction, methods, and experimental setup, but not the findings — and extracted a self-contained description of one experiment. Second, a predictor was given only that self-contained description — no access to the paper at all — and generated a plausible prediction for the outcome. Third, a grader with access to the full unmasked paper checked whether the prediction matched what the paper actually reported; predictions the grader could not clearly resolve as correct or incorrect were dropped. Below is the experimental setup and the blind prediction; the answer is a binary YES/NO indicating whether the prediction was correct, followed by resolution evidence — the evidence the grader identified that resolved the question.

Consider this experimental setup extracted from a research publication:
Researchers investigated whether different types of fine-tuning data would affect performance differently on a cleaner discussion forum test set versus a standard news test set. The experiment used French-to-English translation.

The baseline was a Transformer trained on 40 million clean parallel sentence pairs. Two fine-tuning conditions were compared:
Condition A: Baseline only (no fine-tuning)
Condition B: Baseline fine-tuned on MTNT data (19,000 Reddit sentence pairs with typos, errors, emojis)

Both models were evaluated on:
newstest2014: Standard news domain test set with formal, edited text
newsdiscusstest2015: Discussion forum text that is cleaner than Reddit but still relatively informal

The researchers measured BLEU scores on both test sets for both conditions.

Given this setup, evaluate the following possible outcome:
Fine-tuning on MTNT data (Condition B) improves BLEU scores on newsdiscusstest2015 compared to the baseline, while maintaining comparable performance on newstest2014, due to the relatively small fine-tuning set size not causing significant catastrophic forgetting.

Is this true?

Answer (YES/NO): NO